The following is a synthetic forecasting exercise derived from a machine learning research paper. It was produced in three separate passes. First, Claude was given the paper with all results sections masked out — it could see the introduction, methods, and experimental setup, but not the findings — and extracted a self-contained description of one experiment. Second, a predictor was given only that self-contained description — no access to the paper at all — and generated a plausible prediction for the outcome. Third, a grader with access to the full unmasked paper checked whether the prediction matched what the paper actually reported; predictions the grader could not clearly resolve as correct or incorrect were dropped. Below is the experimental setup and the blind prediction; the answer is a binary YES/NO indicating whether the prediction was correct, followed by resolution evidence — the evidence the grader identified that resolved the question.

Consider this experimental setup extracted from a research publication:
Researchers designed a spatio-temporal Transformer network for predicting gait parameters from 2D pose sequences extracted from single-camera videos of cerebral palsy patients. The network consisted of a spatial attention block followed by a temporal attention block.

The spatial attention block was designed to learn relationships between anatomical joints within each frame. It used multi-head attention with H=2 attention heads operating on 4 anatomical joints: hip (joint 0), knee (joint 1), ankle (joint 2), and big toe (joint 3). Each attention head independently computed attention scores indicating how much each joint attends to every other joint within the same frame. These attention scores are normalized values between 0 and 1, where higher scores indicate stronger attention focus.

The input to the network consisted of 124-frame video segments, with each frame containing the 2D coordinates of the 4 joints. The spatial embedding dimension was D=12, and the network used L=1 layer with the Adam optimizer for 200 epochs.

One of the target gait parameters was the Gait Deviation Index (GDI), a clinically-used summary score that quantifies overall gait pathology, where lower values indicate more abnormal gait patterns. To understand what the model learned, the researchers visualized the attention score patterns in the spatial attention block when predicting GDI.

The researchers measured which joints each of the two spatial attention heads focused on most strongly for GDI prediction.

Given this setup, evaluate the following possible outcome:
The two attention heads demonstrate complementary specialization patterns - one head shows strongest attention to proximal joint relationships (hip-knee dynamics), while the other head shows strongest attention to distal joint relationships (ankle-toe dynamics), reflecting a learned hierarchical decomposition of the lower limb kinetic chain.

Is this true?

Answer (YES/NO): NO